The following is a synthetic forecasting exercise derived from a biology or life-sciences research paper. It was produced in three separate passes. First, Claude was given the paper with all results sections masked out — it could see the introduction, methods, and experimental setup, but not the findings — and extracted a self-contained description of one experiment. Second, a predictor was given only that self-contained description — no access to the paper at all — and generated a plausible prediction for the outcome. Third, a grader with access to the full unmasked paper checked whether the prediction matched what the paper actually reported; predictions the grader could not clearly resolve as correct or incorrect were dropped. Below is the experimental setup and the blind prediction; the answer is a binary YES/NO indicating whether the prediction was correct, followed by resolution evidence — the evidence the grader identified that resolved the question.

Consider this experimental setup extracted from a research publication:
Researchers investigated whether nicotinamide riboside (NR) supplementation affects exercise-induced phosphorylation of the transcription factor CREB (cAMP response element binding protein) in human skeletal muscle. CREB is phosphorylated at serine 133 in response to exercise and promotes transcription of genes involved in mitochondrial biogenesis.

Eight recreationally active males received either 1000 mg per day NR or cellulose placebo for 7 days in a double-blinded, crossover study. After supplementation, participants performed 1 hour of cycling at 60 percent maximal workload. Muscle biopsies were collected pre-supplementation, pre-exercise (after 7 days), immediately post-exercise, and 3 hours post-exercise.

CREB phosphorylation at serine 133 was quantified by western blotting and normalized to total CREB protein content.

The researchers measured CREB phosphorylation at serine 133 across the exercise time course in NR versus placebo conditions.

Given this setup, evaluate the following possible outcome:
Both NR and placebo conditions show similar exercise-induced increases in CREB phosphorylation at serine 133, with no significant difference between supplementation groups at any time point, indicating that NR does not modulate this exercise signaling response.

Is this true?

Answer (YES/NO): NO